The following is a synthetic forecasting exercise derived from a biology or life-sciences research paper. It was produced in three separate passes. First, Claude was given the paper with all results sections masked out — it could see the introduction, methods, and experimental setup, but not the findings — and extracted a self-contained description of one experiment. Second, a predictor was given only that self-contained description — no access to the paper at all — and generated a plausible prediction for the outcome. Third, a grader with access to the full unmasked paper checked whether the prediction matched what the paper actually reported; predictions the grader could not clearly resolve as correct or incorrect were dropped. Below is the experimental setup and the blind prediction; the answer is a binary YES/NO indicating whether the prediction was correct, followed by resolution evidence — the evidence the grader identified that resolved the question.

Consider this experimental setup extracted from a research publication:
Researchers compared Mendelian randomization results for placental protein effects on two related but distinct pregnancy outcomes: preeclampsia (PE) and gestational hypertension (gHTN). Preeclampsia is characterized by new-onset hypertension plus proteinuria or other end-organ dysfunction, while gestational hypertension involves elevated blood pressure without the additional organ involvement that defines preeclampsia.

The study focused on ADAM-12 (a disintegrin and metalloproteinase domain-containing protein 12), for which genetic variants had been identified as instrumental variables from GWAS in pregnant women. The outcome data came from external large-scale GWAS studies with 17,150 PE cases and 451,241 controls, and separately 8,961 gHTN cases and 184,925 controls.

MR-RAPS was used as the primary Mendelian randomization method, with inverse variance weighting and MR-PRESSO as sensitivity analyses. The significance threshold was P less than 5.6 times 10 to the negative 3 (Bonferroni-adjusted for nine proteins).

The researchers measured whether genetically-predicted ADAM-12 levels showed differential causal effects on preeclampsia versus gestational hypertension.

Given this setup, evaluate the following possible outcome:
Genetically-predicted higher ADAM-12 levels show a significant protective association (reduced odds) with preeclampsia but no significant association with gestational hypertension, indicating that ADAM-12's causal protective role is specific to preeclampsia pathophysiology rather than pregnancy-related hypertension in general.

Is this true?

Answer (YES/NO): NO